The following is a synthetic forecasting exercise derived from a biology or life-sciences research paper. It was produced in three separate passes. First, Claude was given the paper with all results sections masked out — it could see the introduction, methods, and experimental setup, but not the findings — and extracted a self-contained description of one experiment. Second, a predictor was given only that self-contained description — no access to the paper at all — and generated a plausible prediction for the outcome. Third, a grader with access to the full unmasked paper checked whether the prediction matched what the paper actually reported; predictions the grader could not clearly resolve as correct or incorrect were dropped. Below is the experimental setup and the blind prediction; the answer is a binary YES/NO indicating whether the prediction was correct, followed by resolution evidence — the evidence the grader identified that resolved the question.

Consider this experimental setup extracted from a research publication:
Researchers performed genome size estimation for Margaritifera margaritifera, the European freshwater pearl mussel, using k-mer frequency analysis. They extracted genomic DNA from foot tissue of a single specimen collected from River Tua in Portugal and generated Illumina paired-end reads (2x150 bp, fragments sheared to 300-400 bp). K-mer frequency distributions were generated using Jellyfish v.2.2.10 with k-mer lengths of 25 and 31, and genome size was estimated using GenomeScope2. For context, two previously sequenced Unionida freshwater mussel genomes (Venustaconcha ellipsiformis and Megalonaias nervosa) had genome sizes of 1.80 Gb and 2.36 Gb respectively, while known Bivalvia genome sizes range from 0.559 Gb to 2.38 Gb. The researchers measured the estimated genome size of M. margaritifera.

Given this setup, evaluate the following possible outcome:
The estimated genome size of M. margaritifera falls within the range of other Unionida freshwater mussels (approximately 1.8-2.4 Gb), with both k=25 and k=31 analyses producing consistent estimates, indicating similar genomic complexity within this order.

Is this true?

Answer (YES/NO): YES